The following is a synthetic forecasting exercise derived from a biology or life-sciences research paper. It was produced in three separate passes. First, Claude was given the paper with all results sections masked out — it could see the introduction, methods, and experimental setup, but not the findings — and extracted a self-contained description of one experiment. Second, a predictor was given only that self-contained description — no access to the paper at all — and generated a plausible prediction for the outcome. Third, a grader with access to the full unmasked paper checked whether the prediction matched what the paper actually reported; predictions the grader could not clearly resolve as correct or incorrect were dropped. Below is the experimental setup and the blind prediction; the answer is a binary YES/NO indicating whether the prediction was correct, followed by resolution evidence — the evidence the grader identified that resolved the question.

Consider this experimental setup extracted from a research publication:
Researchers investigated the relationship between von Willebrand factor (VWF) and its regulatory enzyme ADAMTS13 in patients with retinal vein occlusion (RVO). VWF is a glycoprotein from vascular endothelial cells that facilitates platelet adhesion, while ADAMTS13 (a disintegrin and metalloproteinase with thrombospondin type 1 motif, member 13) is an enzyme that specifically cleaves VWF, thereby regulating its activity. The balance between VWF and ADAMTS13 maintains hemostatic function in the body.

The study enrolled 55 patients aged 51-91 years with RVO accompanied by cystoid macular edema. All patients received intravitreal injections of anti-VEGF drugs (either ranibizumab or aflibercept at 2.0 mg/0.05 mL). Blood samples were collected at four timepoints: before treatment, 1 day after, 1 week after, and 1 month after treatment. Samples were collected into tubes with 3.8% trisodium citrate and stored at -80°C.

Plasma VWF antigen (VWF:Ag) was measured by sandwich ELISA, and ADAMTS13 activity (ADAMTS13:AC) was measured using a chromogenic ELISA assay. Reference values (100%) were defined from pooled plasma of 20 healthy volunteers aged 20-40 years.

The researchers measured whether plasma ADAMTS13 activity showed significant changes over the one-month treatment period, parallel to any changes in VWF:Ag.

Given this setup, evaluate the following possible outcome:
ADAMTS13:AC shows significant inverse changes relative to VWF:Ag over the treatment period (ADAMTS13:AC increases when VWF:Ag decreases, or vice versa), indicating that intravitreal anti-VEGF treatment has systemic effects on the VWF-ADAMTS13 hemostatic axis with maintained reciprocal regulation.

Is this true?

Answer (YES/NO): NO